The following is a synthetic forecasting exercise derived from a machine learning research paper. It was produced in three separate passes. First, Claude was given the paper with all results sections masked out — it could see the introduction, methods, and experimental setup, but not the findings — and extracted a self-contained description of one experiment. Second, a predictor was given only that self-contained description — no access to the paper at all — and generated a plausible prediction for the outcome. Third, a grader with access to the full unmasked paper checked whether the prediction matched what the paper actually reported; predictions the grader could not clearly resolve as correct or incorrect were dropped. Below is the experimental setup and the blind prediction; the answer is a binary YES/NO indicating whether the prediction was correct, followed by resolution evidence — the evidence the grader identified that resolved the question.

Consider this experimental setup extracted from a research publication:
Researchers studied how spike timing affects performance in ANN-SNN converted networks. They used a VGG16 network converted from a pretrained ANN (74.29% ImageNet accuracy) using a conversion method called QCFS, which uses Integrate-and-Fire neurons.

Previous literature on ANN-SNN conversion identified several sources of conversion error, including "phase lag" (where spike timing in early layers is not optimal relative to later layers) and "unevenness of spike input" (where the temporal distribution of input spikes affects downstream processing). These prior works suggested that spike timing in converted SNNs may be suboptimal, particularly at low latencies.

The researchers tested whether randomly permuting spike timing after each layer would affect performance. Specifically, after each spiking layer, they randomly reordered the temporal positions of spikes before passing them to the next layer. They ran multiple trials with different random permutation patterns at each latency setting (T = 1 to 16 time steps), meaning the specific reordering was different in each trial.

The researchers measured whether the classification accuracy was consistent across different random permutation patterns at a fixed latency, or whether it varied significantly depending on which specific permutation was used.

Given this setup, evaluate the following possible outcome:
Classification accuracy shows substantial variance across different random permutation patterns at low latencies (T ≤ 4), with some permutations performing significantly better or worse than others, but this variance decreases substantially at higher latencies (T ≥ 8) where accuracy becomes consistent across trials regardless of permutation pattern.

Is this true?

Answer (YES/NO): NO